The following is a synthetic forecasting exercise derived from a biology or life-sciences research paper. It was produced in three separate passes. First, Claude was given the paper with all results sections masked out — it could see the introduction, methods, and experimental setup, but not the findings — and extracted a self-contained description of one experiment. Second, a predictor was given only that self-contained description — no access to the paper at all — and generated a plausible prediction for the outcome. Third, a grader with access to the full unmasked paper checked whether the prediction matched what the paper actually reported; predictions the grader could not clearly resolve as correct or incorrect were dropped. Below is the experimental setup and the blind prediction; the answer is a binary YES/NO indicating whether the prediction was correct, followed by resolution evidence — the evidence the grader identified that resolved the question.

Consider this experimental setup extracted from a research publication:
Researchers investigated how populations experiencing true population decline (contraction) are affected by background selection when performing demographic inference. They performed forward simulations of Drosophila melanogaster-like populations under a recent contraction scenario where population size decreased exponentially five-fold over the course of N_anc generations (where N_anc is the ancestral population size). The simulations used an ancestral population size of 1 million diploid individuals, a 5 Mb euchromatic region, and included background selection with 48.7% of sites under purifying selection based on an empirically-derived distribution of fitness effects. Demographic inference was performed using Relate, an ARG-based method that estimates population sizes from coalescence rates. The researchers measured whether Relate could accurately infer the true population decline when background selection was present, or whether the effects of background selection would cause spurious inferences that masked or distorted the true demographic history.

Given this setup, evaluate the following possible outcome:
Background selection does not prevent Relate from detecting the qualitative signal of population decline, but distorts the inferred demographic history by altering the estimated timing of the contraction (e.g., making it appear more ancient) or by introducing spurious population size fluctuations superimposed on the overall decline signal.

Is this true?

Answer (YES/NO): NO